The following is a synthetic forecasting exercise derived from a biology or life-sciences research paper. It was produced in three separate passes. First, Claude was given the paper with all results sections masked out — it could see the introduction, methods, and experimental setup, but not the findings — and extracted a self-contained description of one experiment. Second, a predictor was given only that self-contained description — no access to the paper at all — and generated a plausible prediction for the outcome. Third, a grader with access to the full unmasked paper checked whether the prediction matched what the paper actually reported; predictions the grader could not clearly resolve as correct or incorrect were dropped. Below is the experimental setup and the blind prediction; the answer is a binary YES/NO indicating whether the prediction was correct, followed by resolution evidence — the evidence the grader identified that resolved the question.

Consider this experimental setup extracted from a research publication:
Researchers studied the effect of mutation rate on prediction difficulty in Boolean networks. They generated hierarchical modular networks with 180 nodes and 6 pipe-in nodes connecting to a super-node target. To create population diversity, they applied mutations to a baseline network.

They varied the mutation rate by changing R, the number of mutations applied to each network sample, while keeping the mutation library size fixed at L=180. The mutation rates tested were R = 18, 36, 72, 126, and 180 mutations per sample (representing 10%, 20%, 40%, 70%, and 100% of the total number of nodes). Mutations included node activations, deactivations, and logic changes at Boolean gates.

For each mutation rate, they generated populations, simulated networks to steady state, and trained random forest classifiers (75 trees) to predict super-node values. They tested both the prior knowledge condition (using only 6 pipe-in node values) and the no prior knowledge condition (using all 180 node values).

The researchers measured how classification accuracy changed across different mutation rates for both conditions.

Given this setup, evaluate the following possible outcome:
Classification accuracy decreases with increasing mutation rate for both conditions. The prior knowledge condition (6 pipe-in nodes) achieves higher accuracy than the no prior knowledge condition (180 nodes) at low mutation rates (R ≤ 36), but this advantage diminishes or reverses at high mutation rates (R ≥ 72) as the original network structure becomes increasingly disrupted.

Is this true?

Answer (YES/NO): NO